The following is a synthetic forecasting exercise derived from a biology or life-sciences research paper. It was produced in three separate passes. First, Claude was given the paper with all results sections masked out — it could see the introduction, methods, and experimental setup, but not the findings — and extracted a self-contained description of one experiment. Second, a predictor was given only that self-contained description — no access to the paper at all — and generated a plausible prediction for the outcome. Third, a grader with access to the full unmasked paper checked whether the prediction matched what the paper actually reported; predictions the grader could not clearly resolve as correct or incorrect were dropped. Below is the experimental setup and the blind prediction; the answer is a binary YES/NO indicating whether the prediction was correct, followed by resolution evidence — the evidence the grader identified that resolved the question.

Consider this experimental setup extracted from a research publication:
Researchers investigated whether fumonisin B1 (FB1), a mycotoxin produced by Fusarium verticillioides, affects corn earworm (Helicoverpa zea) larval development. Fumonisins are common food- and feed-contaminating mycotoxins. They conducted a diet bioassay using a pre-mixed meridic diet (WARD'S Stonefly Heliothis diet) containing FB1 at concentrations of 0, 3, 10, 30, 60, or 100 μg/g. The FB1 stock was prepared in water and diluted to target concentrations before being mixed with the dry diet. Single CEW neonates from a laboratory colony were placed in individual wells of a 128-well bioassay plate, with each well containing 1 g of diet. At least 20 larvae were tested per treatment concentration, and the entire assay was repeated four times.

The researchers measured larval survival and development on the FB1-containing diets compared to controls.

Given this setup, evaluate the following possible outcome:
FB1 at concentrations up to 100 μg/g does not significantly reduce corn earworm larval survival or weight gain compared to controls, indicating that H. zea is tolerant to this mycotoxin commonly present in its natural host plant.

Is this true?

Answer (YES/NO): YES